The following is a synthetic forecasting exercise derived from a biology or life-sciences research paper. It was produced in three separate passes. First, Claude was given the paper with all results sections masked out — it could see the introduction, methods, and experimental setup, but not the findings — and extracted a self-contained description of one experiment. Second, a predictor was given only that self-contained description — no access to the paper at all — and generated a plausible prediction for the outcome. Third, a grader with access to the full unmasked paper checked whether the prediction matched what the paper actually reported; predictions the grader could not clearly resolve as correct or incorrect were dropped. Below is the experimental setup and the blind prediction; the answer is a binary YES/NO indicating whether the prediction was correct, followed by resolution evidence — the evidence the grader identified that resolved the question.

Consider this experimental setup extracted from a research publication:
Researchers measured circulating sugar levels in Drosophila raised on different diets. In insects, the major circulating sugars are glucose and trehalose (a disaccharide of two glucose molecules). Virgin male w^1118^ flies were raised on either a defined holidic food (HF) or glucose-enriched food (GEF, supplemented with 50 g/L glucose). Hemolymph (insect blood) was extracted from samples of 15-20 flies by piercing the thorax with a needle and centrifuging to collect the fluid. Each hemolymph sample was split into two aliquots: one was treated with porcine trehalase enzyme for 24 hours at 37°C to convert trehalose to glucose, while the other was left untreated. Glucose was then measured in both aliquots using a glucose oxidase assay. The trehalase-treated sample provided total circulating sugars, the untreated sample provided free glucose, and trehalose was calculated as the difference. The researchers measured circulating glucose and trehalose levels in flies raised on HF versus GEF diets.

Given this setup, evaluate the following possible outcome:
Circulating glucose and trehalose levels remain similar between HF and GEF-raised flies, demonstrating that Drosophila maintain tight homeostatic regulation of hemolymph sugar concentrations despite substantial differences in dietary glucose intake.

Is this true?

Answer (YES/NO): NO